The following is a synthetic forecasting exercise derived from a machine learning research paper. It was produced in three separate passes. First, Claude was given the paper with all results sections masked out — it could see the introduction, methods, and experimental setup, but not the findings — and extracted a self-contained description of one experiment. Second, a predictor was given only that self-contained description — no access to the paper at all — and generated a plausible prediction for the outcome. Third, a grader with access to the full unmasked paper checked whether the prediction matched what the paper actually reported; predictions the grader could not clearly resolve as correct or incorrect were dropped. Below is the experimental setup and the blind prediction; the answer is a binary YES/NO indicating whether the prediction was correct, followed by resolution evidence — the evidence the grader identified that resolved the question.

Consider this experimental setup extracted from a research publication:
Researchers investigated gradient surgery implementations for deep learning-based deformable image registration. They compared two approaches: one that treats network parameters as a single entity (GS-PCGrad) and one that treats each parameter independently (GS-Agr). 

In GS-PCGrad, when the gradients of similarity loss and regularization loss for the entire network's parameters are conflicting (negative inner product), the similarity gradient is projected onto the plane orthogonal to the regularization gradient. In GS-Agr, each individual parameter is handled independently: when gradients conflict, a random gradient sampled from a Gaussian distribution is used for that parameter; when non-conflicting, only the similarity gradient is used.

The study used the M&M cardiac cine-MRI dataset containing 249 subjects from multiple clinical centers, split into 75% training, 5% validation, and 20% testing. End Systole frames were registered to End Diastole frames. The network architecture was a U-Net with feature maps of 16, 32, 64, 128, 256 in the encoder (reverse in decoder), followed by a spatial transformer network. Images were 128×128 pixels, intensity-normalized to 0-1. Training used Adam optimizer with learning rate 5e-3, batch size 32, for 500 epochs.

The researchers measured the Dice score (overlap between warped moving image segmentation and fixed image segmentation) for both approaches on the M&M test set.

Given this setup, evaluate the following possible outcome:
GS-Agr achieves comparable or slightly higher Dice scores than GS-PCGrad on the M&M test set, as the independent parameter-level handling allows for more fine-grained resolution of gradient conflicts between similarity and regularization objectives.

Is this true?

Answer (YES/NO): NO